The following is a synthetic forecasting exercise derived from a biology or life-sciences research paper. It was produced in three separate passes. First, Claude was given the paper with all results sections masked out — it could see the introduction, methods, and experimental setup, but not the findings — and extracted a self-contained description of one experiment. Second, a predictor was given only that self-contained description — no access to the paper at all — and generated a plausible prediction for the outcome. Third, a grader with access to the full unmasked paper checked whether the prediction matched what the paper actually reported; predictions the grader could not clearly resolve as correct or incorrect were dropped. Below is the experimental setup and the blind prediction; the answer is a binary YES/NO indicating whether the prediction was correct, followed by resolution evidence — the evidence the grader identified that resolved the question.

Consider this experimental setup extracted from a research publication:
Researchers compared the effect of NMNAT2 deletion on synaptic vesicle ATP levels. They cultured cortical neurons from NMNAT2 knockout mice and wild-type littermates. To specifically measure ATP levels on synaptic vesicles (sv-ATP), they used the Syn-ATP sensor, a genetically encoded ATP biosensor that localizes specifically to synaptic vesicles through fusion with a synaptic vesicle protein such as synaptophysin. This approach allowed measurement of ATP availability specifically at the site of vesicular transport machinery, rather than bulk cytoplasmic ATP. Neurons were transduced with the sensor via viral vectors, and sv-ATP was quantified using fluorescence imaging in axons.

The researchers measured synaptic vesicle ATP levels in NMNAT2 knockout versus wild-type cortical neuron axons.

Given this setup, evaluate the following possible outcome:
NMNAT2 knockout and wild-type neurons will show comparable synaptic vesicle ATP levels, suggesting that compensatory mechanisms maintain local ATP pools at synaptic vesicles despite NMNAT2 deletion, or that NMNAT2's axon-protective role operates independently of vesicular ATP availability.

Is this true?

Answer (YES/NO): NO